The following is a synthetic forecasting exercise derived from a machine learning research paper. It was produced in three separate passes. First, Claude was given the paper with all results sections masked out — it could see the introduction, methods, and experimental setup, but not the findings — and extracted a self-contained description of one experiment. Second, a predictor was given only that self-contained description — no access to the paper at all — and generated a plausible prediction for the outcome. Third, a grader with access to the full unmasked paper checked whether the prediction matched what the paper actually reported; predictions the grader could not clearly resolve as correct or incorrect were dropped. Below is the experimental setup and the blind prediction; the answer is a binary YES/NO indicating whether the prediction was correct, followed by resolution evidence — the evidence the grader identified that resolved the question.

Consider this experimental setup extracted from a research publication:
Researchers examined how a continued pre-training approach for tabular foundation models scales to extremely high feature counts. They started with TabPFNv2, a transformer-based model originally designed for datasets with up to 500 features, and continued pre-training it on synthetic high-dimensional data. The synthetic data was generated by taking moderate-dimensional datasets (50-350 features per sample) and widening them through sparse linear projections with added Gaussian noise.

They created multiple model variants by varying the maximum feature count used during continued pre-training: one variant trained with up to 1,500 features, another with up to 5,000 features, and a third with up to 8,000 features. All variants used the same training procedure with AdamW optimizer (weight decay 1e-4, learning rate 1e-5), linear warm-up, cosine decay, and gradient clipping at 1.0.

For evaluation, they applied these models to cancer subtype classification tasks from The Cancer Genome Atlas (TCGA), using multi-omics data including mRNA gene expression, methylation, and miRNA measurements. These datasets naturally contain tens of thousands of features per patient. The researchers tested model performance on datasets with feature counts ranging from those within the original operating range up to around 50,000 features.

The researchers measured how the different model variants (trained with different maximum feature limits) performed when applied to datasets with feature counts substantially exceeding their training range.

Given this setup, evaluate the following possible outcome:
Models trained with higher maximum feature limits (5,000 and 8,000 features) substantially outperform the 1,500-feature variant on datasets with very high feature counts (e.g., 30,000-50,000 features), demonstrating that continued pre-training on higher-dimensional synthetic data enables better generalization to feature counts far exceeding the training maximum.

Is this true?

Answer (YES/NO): NO